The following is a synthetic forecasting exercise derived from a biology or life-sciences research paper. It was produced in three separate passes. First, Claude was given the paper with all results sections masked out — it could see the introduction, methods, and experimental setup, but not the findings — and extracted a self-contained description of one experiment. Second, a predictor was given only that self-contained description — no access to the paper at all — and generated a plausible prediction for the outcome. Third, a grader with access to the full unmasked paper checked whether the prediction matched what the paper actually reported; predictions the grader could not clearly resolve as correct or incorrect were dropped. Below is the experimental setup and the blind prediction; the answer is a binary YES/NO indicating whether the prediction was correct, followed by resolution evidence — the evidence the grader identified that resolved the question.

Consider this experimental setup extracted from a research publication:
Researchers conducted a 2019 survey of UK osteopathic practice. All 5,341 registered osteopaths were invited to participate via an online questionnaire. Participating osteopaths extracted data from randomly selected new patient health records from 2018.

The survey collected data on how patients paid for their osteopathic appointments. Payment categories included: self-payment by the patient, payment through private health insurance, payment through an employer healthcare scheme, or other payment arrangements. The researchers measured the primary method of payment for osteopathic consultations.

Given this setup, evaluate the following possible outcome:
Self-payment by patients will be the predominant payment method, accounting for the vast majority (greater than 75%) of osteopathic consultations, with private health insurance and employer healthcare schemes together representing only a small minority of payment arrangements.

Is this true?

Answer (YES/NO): YES